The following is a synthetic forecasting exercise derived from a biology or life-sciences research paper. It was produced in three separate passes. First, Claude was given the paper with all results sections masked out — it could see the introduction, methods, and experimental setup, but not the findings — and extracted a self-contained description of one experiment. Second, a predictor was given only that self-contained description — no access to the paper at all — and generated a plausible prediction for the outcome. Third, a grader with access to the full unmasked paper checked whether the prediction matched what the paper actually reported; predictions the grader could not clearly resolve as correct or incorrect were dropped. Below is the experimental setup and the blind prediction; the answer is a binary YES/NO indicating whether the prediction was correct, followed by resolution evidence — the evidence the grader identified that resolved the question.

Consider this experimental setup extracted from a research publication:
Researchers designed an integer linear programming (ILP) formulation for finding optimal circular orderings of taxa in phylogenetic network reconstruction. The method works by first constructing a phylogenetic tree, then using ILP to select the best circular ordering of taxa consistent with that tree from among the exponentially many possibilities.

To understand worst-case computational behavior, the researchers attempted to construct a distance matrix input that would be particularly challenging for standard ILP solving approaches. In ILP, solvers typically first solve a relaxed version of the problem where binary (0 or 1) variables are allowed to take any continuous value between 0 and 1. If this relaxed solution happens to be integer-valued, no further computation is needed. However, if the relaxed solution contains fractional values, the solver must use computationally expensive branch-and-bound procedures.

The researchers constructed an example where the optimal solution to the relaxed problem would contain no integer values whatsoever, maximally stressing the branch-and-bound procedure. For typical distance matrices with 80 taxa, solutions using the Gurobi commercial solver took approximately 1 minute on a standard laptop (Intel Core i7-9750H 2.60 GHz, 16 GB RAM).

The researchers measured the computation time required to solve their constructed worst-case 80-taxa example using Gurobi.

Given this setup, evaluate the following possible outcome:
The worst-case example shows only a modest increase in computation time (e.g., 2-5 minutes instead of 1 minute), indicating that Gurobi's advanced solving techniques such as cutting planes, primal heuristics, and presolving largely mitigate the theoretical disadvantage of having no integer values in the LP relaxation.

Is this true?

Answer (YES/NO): NO